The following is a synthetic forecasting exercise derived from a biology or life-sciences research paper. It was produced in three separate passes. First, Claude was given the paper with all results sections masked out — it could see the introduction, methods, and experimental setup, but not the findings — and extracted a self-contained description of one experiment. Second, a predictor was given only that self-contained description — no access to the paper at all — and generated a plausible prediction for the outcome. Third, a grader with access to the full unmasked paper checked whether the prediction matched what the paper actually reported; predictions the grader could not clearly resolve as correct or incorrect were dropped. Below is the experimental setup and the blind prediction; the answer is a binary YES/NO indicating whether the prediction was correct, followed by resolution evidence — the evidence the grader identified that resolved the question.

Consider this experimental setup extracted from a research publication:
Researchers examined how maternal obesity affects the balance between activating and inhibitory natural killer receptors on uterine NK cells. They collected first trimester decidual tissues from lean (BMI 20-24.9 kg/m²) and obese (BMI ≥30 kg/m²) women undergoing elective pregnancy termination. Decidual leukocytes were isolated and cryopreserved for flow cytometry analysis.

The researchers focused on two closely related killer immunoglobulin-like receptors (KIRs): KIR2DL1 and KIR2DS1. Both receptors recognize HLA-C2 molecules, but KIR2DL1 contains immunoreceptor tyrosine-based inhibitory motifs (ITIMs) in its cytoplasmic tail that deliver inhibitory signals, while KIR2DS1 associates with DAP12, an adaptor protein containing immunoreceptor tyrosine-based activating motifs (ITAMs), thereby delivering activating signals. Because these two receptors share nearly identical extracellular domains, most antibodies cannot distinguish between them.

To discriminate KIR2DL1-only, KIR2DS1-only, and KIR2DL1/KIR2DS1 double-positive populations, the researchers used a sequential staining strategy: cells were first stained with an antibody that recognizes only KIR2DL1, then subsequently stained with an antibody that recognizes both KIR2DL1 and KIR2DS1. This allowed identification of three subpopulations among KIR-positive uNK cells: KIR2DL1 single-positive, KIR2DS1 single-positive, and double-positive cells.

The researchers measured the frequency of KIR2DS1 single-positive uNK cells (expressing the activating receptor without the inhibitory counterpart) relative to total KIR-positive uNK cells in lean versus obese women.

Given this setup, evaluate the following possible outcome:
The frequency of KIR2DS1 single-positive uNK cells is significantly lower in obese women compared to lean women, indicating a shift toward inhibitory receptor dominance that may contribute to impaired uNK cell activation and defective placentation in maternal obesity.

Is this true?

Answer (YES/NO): NO